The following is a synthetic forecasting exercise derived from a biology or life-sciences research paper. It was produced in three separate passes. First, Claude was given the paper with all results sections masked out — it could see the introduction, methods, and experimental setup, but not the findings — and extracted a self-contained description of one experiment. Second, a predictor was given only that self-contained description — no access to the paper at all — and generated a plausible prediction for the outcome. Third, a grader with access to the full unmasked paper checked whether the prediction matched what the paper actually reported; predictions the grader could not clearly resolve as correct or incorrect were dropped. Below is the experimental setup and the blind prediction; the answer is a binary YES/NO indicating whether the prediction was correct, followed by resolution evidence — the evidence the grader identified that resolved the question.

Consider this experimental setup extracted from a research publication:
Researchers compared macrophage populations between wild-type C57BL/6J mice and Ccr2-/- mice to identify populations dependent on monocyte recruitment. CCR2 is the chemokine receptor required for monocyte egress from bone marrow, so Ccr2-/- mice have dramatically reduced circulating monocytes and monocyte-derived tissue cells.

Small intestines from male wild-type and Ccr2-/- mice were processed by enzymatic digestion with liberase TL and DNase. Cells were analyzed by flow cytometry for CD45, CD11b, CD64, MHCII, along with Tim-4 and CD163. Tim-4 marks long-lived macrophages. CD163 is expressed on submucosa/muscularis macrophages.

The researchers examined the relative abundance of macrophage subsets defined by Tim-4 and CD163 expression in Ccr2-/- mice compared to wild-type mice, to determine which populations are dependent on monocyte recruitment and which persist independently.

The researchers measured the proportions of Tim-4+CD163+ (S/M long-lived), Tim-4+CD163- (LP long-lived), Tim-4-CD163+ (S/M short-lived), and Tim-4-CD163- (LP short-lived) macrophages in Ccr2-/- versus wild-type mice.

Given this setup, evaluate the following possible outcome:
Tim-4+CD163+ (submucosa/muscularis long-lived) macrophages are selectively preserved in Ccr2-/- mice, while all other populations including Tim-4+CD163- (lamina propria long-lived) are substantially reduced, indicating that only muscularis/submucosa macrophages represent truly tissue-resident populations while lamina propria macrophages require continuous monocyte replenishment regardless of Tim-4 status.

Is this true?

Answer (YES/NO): NO